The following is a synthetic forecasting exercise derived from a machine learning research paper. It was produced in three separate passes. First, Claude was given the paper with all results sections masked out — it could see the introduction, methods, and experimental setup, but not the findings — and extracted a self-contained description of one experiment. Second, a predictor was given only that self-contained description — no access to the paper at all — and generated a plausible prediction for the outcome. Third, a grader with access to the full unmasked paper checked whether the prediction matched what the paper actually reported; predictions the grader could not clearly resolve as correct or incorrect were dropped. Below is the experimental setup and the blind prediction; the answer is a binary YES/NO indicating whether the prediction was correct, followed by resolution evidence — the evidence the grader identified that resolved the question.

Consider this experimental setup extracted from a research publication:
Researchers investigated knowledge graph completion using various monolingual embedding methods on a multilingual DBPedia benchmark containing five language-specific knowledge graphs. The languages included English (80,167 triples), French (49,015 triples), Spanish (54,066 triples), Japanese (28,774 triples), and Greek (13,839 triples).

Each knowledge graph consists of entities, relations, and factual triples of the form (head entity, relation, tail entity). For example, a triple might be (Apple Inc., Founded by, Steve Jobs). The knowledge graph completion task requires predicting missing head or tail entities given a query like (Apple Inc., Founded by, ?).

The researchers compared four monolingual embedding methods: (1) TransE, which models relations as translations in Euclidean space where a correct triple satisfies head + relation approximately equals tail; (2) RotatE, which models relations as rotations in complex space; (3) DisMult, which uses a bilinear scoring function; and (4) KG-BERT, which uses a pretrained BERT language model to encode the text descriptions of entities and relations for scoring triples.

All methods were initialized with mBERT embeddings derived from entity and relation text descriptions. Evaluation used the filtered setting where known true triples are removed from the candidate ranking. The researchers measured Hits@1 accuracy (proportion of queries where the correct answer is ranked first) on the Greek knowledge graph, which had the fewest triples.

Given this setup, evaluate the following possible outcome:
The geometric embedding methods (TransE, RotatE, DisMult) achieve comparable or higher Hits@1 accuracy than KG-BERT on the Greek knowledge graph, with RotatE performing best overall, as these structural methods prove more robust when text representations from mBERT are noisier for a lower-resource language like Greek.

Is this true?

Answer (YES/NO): NO